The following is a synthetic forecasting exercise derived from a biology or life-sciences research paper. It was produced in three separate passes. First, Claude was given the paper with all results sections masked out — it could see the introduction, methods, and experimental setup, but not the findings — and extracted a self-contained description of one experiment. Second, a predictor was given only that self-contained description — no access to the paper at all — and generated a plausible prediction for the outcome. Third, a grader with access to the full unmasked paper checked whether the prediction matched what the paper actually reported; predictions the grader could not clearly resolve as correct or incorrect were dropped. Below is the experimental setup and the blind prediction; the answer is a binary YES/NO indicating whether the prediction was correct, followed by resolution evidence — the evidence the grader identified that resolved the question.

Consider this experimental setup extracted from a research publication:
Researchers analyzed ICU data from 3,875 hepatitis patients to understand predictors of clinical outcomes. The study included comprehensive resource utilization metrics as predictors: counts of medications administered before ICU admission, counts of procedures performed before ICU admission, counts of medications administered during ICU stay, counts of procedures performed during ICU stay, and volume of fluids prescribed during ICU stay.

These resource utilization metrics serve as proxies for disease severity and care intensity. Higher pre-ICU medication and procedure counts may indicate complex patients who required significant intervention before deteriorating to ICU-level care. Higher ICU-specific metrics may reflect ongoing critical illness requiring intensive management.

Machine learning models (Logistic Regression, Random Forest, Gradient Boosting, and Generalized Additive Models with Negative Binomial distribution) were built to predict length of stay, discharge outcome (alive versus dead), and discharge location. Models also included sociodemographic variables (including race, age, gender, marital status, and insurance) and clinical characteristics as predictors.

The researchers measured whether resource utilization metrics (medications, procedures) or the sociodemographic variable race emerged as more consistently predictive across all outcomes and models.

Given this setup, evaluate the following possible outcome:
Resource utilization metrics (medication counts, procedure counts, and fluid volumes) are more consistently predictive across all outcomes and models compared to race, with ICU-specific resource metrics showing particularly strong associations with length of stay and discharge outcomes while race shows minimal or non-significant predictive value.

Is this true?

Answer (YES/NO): NO